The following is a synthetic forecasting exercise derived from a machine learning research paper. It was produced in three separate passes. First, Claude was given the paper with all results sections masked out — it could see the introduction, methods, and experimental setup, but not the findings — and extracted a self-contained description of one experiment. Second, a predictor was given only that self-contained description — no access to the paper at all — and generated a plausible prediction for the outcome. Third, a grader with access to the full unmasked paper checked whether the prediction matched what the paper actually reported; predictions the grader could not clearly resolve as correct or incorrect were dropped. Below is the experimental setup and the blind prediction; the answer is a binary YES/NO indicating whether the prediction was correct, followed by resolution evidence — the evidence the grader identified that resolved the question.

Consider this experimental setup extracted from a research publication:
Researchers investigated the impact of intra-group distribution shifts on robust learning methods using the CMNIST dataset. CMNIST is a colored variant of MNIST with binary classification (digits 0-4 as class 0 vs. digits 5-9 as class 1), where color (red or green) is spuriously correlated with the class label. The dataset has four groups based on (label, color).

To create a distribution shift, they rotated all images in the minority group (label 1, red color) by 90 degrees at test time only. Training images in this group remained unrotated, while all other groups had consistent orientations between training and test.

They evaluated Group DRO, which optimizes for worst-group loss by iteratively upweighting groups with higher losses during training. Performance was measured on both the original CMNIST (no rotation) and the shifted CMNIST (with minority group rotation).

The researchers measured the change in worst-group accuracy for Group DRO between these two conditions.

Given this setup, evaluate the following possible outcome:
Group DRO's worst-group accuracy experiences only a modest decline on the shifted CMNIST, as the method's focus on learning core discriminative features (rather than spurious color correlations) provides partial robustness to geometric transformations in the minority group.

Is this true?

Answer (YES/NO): NO